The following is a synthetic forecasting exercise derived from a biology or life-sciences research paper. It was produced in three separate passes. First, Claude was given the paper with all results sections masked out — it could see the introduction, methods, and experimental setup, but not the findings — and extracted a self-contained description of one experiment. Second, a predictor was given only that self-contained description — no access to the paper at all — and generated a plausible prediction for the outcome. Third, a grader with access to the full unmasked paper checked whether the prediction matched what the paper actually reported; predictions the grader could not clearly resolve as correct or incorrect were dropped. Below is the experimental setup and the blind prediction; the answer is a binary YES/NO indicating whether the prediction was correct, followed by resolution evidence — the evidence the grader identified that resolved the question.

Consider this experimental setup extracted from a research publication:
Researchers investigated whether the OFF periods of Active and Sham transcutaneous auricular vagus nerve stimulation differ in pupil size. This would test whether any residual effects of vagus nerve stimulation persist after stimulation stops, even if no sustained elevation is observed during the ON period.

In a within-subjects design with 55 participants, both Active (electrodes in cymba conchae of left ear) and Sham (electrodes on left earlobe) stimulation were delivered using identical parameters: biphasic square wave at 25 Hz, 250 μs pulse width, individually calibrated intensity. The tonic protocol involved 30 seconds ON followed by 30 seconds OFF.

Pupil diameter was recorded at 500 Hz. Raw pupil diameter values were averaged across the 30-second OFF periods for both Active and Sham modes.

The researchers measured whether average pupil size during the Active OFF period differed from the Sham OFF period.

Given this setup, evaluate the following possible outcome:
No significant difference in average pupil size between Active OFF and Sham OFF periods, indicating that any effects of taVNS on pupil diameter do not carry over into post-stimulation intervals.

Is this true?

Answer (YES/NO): YES